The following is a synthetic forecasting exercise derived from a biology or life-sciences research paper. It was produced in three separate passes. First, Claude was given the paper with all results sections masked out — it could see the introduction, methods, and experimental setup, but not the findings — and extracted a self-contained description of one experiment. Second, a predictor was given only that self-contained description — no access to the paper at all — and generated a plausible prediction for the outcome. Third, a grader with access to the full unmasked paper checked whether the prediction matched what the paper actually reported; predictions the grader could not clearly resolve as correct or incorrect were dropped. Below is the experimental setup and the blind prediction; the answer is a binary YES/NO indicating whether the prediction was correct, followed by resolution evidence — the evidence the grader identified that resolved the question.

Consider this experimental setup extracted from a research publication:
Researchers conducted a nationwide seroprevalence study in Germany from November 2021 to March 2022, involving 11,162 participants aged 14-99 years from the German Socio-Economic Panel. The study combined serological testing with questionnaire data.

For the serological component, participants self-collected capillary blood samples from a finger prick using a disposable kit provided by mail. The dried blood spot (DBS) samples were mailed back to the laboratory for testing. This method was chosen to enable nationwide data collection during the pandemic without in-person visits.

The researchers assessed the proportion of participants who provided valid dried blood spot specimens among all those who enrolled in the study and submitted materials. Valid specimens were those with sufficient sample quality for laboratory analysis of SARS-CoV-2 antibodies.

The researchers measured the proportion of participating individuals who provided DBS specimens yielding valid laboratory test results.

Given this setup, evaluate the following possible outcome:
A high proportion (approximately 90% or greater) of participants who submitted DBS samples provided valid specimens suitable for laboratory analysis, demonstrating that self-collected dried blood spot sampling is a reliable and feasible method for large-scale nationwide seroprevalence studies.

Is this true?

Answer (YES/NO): YES